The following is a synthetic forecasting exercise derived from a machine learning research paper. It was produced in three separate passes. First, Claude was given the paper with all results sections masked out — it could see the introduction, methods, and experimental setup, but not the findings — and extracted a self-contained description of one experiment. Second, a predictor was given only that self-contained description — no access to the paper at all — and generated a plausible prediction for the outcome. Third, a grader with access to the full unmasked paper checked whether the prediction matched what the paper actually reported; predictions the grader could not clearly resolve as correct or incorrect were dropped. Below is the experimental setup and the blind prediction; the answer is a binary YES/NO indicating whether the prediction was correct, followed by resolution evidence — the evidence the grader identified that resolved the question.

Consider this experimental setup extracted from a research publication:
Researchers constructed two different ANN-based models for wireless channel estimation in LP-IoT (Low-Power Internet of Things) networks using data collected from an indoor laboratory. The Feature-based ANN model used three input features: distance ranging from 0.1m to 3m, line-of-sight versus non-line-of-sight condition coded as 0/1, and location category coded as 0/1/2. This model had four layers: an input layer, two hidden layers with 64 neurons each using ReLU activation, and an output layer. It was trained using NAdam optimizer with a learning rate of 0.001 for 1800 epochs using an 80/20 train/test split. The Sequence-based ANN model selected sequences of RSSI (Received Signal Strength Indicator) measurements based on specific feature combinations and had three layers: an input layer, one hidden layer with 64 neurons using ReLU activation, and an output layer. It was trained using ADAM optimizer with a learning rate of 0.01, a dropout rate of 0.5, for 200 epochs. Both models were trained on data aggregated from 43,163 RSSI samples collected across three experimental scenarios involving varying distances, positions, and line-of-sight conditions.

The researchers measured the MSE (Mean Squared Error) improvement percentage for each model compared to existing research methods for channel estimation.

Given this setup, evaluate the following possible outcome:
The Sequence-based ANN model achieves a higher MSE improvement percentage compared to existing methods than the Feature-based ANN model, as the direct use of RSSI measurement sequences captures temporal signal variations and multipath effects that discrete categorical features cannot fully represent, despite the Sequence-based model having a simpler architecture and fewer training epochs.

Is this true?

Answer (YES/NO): YES